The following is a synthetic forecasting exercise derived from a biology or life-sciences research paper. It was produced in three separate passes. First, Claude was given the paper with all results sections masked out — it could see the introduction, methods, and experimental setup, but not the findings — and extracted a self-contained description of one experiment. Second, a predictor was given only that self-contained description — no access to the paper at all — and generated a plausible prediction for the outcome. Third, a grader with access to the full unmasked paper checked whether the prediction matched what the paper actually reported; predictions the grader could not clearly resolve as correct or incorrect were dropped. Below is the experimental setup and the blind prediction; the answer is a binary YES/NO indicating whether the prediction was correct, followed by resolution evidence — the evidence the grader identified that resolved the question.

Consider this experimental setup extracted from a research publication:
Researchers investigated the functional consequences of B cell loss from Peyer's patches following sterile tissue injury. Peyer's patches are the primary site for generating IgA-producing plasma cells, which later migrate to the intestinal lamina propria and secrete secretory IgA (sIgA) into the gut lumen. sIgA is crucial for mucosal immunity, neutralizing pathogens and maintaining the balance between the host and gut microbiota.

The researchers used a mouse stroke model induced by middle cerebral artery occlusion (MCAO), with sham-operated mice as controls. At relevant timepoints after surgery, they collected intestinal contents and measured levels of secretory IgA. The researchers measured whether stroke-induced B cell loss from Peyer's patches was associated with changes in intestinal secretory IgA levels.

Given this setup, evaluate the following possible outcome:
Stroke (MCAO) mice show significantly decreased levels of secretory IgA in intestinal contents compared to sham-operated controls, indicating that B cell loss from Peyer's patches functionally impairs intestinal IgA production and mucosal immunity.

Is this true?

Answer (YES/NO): YES